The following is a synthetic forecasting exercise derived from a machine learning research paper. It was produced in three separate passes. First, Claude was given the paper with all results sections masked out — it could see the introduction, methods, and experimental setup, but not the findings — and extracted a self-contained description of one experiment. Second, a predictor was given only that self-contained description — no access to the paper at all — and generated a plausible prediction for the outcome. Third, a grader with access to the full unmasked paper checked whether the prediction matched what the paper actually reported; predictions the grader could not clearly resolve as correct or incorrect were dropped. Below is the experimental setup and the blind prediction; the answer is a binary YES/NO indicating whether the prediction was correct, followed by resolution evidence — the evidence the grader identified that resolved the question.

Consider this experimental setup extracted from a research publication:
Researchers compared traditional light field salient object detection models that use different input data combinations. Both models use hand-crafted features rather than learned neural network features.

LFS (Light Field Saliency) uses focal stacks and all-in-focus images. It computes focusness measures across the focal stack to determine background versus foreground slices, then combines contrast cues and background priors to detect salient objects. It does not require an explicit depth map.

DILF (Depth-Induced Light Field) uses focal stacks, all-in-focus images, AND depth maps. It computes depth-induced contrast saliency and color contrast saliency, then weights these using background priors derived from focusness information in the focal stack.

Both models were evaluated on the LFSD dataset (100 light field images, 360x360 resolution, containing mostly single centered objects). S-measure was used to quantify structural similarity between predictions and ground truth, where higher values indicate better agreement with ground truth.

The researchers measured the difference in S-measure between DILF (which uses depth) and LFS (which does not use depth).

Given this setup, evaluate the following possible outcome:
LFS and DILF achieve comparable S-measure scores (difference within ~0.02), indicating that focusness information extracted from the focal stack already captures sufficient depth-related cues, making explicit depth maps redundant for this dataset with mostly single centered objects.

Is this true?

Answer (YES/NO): NO